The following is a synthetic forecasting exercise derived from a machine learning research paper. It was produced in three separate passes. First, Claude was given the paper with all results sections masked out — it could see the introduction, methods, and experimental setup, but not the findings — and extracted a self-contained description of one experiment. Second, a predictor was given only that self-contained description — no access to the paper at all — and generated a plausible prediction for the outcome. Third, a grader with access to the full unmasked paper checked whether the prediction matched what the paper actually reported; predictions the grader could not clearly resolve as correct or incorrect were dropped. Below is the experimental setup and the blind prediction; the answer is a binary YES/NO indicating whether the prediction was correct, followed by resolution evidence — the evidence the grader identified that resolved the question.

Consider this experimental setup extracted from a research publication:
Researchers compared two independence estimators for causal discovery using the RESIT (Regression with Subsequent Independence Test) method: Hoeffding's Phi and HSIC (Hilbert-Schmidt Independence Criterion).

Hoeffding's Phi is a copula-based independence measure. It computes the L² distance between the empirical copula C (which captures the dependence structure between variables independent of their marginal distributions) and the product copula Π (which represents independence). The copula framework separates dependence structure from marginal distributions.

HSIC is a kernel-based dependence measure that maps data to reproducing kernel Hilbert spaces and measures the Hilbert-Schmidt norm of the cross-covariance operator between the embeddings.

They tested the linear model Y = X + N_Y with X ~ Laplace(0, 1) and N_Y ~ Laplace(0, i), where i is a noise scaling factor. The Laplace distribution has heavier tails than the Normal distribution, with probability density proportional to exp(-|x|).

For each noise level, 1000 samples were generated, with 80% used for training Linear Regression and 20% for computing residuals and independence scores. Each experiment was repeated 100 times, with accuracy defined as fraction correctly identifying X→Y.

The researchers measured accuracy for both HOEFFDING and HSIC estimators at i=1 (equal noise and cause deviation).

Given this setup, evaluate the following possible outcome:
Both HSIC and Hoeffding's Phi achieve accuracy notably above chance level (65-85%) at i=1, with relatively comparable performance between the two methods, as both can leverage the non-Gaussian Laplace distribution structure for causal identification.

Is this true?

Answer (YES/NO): NO